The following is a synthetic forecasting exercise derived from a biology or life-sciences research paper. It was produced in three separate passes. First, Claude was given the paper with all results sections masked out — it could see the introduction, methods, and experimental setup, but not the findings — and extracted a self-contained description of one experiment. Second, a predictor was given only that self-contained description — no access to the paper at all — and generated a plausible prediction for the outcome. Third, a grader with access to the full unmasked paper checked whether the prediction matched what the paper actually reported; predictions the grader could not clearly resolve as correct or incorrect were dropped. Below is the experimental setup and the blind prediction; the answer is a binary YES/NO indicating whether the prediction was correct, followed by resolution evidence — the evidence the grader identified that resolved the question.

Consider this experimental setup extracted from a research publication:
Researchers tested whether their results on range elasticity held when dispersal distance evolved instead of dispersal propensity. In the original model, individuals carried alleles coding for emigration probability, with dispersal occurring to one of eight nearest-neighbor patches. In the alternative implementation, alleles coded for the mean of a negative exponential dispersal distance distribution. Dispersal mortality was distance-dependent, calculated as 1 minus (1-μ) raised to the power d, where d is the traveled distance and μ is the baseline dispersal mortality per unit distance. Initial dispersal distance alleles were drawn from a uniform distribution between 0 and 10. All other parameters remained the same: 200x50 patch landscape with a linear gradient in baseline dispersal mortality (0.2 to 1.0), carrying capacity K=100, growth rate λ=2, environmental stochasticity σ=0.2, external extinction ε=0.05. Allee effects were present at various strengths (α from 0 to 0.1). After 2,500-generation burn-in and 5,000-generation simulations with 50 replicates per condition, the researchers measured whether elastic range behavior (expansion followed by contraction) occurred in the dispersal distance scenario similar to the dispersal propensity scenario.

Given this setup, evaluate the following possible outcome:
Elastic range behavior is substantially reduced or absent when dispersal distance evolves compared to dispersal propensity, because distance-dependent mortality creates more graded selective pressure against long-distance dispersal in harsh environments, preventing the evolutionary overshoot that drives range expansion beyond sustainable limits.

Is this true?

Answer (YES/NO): NO